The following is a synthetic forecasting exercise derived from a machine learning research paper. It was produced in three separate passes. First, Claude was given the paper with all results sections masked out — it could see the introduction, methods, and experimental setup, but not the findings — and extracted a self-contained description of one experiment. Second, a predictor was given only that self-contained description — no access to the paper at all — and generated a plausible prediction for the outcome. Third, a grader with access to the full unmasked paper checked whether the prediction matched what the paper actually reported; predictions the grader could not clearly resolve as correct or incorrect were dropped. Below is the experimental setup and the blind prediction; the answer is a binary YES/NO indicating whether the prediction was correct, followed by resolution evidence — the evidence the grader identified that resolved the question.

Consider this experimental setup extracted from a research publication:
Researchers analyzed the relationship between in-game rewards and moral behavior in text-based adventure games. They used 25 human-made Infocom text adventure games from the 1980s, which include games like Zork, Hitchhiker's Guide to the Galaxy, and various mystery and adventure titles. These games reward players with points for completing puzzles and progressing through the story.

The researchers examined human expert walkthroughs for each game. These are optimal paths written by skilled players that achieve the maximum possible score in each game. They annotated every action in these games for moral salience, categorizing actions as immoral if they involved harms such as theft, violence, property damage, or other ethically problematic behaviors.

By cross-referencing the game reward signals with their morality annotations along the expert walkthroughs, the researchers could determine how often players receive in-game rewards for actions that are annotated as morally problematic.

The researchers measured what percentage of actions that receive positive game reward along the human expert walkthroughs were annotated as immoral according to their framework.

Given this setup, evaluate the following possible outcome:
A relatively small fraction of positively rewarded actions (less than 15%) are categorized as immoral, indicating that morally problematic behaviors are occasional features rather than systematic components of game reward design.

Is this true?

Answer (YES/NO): NO